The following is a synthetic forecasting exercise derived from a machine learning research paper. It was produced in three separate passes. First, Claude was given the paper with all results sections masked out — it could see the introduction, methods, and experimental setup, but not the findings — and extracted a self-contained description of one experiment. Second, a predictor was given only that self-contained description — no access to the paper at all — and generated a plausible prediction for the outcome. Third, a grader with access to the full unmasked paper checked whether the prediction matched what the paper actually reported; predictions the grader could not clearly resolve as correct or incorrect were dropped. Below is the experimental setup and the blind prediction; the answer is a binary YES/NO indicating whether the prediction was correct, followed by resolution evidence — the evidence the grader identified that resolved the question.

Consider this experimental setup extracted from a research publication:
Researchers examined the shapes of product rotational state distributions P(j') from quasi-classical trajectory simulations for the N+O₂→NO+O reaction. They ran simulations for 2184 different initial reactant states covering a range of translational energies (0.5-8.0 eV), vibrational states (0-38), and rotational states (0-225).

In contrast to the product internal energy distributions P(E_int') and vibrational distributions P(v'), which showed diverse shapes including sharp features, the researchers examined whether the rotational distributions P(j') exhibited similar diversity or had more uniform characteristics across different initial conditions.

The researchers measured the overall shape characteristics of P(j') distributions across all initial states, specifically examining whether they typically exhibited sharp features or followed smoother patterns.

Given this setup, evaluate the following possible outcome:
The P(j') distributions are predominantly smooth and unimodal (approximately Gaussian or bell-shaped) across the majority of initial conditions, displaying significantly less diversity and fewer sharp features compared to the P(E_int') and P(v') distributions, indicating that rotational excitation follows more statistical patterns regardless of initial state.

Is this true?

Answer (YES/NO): YES